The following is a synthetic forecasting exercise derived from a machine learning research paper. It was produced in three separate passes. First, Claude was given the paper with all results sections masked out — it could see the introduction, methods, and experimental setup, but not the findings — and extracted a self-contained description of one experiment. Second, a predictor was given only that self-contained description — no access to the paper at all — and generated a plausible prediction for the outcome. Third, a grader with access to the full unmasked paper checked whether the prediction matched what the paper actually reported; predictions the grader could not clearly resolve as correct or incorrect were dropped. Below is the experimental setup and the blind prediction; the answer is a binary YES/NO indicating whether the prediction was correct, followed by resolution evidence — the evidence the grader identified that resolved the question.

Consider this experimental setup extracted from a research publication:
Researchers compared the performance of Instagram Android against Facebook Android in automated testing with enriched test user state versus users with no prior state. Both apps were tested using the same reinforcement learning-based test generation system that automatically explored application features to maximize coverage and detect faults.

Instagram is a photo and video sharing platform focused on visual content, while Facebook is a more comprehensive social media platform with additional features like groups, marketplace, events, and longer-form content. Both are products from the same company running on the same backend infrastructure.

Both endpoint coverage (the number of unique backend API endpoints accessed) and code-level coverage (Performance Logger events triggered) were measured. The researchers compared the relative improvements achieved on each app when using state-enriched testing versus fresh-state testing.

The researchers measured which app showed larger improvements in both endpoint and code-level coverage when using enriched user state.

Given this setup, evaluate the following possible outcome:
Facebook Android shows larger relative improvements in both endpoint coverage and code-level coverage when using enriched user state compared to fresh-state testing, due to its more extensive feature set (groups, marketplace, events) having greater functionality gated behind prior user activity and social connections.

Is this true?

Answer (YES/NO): NO